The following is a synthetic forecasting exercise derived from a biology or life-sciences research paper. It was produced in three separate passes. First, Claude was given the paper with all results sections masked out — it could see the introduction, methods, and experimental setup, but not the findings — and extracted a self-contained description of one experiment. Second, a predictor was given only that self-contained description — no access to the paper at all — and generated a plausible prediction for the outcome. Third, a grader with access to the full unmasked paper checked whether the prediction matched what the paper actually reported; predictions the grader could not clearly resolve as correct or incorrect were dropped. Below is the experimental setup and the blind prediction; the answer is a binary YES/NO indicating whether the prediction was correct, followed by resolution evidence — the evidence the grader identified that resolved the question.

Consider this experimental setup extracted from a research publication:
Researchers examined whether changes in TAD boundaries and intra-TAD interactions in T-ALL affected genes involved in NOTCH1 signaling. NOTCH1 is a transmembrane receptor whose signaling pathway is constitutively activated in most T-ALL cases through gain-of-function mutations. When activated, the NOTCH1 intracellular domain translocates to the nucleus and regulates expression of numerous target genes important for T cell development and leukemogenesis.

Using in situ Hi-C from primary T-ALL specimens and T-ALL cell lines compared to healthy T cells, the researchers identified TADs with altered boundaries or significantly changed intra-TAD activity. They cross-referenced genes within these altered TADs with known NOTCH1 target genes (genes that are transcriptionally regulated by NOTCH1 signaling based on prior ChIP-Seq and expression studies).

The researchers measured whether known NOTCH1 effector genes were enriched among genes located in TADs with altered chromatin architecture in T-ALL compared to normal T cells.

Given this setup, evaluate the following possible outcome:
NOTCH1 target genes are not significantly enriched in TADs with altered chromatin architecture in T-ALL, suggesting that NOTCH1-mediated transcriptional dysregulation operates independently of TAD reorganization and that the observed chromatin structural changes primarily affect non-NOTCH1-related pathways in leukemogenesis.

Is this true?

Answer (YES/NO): NO